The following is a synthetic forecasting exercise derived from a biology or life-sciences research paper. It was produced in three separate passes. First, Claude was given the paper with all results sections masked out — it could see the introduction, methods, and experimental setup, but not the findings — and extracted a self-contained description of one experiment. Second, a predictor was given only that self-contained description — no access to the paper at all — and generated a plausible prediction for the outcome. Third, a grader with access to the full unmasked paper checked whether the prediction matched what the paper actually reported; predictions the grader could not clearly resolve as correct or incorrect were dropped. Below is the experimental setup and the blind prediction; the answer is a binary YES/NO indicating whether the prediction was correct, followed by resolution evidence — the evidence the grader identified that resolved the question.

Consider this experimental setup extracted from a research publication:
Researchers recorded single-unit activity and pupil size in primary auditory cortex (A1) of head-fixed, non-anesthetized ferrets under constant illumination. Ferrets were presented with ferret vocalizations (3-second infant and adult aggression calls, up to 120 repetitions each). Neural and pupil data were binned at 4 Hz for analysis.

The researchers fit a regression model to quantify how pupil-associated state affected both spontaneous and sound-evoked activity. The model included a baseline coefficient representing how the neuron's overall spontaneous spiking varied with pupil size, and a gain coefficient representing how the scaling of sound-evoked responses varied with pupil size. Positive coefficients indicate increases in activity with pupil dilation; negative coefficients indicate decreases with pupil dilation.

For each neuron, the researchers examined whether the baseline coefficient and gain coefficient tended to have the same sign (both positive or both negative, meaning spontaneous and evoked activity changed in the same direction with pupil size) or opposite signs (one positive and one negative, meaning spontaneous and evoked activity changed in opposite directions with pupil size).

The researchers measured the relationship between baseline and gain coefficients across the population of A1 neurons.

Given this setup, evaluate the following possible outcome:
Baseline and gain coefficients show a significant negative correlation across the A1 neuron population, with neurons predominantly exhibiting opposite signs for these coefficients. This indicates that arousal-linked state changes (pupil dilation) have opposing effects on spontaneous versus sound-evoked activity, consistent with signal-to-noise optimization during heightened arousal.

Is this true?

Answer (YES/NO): NO